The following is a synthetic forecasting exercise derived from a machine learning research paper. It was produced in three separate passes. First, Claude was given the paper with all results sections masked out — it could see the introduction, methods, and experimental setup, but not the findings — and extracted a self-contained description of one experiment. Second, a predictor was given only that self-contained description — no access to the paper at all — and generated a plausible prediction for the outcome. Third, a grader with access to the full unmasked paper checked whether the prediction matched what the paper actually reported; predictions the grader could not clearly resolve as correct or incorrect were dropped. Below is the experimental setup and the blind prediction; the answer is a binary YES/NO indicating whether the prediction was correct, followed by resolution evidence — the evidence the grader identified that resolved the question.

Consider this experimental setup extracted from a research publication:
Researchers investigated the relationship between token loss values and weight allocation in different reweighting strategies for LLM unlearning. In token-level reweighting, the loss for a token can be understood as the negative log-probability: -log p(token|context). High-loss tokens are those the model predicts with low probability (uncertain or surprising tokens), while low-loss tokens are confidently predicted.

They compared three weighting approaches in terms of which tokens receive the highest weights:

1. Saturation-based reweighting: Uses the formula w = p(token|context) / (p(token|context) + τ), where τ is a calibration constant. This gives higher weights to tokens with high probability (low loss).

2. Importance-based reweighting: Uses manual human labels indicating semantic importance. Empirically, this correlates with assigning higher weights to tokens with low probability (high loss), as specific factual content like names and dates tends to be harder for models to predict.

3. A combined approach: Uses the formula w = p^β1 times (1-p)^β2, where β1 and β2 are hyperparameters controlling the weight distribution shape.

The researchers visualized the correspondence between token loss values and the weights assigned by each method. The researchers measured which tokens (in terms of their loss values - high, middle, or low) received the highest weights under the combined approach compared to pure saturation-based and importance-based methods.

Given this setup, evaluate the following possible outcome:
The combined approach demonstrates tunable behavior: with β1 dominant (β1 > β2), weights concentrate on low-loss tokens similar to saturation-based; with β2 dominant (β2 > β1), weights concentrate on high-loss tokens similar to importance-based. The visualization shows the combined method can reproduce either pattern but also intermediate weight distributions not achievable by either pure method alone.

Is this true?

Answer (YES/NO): YES